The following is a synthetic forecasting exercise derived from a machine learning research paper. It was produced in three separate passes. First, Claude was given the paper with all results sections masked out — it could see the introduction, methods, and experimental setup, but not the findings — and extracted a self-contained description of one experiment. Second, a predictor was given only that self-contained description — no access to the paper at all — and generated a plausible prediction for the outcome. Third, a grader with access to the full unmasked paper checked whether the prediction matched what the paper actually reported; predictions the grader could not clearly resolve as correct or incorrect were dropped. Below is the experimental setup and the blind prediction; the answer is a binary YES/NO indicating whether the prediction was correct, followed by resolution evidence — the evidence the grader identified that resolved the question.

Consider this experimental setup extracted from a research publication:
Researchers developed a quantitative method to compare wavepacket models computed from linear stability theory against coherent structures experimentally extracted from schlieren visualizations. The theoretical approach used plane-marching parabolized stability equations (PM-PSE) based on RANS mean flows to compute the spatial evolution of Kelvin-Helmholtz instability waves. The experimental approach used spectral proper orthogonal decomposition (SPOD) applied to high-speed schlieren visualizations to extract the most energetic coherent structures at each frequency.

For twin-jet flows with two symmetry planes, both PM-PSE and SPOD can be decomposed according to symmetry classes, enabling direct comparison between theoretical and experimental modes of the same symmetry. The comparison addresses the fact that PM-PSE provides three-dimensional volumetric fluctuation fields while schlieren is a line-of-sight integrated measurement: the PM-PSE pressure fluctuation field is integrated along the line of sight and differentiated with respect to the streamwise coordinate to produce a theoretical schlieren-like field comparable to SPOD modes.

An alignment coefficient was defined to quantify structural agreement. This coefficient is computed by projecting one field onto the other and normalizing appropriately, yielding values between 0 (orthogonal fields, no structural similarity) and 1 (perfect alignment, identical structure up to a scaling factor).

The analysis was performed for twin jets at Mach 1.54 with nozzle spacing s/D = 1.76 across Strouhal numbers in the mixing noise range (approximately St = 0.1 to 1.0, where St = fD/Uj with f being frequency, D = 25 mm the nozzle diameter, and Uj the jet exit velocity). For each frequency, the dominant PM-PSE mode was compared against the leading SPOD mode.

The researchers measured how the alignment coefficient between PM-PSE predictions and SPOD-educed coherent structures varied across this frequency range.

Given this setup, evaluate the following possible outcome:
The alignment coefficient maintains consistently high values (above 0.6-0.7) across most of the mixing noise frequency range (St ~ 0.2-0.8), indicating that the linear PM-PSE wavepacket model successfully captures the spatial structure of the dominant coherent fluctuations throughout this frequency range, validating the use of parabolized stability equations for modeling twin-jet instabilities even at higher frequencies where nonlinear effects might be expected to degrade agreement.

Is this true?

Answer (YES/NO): NO